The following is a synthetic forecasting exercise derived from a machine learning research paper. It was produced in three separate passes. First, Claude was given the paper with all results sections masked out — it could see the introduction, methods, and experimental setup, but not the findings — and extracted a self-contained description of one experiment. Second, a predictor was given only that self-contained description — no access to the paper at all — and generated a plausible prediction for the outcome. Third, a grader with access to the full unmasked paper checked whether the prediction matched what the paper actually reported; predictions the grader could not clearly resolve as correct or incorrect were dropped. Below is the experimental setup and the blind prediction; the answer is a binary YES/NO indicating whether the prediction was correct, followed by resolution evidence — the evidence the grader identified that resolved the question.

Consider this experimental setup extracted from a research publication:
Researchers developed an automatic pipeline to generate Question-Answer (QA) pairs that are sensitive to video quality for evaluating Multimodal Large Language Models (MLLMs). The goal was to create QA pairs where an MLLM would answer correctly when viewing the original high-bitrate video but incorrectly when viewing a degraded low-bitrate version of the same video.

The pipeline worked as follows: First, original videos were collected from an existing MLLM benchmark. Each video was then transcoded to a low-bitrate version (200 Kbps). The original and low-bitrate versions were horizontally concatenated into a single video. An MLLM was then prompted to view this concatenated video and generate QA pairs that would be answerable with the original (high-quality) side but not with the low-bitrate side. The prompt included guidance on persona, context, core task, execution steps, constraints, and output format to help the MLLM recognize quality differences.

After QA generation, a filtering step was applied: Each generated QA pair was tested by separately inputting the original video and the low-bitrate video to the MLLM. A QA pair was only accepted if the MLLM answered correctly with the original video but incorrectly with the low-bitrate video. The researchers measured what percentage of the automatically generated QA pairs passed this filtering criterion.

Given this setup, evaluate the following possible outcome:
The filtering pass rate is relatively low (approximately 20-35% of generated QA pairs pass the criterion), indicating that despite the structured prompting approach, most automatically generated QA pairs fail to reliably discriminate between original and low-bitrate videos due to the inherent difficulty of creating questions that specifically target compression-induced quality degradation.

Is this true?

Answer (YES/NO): YES